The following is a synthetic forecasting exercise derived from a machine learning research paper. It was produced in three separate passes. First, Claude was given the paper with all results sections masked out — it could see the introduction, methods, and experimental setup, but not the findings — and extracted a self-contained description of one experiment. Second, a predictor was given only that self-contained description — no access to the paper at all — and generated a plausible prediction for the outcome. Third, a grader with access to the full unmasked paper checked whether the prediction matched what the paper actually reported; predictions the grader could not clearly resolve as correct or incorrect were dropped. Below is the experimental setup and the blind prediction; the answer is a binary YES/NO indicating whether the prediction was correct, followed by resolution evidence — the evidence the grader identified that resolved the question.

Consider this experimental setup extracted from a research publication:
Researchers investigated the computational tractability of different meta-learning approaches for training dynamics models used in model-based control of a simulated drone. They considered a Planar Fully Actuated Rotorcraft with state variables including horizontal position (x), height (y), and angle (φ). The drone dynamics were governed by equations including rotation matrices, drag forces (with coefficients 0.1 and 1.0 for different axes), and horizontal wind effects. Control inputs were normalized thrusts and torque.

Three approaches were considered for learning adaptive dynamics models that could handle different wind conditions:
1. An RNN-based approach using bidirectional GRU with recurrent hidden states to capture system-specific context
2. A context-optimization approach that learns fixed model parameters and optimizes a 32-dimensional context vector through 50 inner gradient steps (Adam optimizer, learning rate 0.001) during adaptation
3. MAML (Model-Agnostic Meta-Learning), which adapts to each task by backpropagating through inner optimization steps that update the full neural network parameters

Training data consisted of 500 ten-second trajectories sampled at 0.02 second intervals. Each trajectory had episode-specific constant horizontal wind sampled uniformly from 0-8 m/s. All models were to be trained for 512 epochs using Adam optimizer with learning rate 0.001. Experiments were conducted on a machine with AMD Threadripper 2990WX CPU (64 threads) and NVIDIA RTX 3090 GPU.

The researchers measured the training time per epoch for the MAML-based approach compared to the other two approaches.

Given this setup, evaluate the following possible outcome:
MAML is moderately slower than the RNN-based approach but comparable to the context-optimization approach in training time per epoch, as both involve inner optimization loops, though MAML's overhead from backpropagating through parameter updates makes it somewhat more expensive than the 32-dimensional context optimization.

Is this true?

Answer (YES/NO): NO